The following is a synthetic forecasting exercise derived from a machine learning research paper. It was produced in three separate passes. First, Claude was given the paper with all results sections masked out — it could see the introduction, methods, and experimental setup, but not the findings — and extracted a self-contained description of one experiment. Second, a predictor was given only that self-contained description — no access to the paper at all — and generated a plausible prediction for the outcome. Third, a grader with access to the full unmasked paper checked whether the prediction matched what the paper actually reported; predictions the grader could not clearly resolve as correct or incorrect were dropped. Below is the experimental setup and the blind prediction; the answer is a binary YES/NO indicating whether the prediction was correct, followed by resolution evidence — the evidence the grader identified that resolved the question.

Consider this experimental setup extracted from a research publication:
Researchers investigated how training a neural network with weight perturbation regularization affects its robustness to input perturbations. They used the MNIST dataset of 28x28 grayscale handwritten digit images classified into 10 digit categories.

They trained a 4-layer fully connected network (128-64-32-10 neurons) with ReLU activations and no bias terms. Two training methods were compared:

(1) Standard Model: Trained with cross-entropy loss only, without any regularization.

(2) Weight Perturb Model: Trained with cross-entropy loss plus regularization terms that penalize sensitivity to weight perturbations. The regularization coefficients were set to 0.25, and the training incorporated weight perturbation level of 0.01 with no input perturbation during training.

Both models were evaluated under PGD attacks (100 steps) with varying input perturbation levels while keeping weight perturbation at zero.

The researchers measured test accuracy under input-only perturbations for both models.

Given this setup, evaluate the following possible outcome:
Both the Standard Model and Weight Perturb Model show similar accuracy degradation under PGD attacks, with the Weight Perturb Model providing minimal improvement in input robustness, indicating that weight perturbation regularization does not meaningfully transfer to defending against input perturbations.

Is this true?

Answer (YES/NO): YES